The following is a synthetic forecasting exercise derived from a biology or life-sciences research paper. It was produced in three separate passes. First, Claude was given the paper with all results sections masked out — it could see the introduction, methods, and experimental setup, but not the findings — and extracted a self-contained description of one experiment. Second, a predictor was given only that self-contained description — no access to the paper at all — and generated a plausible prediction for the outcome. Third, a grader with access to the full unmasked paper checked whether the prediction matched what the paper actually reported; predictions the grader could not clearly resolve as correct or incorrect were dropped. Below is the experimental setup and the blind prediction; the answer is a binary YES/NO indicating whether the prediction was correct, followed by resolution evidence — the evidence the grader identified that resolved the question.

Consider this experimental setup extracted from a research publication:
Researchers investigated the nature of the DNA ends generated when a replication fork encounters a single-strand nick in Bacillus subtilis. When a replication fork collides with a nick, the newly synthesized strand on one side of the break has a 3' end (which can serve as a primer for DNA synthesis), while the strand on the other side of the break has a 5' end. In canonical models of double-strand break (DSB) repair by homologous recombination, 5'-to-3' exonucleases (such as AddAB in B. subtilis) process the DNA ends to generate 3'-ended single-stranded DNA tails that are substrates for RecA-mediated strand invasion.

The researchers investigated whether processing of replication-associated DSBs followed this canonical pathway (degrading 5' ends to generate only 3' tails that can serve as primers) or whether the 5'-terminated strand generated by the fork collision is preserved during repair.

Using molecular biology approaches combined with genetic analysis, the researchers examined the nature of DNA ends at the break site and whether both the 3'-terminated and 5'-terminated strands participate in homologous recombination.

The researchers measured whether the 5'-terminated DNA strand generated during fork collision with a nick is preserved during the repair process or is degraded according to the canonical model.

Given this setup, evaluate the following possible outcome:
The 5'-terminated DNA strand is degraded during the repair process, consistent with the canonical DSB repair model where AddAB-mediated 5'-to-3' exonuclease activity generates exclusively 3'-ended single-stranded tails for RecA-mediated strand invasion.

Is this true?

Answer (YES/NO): NO